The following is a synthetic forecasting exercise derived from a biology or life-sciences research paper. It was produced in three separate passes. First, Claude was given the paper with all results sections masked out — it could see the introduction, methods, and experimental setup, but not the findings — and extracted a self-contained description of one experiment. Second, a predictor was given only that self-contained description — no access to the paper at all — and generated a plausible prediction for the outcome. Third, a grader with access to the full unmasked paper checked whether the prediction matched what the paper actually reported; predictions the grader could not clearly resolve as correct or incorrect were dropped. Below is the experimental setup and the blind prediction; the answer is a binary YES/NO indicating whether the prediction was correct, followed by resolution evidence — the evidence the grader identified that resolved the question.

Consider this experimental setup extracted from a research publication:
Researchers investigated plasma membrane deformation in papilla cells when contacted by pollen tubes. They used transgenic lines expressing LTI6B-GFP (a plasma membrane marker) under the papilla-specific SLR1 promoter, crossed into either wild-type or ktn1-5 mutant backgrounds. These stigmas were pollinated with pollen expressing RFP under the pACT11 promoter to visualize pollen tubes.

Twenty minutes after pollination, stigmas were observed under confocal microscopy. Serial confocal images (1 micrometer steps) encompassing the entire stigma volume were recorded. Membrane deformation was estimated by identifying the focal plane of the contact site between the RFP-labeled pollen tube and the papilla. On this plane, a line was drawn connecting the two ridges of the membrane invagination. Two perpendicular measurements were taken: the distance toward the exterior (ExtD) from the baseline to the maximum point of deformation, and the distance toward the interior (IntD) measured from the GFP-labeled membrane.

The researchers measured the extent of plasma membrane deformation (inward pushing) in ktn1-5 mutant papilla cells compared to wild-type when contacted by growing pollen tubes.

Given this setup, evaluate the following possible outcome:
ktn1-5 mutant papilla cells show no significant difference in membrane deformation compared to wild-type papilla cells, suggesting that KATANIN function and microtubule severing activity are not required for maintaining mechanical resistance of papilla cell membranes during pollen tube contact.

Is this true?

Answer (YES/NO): NO